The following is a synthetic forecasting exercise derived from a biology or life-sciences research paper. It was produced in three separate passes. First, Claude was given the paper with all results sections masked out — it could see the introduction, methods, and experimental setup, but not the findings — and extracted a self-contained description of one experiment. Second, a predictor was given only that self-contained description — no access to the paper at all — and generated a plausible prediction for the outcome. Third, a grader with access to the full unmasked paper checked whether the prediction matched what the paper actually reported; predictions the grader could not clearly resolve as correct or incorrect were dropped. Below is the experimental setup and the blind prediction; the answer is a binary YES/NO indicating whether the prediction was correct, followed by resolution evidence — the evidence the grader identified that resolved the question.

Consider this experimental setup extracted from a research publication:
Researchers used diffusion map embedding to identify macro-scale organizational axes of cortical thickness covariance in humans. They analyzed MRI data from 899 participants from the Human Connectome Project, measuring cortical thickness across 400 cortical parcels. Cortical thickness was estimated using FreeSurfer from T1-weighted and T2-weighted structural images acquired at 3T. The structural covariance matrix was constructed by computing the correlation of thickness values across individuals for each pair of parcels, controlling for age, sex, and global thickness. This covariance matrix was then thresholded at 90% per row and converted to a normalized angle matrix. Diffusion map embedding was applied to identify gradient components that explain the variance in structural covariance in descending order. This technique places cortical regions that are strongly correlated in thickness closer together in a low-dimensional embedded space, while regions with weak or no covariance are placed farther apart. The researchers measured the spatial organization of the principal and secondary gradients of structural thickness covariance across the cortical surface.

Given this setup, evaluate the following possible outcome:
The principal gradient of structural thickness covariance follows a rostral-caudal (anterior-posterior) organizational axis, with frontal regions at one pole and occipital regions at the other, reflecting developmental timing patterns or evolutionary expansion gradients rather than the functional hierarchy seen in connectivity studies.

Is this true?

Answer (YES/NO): NO